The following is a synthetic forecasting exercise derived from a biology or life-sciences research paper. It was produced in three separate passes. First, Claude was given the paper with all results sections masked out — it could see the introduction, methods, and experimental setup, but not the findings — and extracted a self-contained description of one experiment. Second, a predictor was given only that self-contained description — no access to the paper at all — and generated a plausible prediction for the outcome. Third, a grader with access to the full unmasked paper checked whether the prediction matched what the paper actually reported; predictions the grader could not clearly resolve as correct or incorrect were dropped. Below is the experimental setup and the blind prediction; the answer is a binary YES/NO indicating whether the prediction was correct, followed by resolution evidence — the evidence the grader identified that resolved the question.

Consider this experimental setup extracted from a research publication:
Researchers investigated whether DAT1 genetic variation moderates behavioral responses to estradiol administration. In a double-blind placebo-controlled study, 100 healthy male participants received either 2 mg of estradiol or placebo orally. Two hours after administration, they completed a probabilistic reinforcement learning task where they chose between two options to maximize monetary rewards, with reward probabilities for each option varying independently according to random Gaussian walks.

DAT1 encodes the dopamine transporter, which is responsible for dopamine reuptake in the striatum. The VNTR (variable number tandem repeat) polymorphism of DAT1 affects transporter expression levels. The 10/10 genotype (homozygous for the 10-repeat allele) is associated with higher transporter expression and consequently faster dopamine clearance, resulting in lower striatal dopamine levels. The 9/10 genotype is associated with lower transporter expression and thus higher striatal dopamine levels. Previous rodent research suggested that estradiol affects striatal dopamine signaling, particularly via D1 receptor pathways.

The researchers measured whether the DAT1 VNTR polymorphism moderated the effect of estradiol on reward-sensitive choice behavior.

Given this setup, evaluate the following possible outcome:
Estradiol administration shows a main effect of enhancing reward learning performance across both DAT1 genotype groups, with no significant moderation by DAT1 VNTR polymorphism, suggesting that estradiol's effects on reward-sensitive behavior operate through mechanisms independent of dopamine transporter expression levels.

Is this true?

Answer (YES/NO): NO